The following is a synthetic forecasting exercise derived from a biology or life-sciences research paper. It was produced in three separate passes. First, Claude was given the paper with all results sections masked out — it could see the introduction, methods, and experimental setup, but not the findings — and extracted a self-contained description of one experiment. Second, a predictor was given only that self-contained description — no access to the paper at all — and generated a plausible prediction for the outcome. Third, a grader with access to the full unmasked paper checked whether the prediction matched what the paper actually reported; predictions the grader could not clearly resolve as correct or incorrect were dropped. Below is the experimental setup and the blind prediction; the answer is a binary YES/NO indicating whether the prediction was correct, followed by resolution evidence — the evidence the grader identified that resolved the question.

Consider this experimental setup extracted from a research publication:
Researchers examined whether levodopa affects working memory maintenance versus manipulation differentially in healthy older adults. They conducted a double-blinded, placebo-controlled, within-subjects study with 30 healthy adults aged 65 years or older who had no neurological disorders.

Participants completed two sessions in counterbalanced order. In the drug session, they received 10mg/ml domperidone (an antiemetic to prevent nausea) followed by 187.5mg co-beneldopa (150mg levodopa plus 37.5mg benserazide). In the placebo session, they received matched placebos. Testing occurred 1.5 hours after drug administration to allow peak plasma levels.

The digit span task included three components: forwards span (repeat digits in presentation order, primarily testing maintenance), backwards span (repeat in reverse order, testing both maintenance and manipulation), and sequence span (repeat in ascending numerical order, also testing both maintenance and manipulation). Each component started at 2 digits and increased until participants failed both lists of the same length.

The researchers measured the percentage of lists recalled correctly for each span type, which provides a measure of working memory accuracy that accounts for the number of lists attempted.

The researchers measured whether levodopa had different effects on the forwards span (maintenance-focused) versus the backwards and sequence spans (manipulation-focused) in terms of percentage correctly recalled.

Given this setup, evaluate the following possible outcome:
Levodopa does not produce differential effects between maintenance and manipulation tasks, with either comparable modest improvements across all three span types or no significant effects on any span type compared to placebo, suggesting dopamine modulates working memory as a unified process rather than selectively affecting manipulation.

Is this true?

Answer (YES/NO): NO